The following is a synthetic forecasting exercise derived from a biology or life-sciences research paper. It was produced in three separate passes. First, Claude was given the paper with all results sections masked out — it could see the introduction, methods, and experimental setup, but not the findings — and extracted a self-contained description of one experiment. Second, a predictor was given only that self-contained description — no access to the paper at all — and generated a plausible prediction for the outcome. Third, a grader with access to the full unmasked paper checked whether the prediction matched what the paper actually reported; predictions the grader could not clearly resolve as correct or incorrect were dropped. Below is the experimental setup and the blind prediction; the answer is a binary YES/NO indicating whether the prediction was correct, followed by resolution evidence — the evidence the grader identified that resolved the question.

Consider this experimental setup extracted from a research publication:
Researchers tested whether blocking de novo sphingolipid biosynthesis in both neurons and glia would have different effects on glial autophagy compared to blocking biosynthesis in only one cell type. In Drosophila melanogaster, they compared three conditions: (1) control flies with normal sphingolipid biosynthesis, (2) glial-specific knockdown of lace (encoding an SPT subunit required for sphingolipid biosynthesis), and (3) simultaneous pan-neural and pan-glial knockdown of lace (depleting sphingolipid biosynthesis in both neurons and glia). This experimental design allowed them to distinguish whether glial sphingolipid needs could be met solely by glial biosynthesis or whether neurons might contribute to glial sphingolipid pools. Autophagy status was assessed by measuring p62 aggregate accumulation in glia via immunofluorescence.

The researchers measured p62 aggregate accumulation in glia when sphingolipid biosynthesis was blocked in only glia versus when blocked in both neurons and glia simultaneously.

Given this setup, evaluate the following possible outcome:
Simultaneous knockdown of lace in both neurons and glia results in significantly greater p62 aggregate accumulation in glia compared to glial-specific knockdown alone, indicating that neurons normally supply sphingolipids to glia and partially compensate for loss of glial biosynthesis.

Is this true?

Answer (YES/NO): YES